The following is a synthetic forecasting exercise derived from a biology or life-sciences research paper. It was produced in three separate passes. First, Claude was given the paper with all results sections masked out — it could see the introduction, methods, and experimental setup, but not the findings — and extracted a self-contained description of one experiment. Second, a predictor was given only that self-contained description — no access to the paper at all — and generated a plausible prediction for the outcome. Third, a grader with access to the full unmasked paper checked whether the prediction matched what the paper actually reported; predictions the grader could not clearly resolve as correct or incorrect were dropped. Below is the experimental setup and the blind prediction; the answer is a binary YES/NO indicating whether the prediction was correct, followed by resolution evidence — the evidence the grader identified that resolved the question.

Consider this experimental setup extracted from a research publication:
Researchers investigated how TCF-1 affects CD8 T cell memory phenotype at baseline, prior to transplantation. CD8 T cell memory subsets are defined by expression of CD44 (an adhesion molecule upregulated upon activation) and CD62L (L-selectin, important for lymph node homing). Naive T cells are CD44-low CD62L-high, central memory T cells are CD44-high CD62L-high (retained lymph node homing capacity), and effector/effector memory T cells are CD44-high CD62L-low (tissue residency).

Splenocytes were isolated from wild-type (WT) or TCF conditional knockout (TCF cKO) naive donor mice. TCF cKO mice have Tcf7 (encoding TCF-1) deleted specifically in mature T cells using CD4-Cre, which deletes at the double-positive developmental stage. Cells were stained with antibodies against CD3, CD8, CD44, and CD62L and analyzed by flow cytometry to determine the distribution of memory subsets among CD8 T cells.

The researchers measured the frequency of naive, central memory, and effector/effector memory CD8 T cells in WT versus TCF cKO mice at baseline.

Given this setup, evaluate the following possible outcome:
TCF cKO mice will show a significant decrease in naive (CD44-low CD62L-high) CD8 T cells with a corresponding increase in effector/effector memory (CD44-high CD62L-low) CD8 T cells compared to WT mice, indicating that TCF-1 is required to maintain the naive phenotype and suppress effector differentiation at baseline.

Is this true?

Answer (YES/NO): NO